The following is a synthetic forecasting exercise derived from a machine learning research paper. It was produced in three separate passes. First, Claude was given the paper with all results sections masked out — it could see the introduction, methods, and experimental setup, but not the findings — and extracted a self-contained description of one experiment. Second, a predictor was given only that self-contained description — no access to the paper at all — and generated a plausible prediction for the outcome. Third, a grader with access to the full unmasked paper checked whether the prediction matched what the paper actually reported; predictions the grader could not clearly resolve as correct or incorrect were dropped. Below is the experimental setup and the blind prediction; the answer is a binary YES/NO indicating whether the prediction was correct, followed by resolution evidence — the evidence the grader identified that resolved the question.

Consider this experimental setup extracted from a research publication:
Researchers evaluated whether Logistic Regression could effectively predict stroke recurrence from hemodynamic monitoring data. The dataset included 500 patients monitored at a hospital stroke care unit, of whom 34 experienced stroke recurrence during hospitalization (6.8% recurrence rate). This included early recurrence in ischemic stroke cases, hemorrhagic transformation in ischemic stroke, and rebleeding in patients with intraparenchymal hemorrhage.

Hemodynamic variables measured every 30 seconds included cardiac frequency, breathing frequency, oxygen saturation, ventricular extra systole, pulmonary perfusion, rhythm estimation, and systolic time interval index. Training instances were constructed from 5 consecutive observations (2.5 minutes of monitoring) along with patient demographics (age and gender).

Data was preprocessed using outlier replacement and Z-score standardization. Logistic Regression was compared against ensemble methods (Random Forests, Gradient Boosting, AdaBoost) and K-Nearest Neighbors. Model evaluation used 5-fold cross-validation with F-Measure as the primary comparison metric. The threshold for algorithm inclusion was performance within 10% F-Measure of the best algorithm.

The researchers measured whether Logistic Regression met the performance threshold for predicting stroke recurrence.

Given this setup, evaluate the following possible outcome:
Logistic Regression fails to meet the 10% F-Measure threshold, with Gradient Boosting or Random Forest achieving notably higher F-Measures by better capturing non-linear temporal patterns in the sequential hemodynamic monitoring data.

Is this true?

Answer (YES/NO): YES